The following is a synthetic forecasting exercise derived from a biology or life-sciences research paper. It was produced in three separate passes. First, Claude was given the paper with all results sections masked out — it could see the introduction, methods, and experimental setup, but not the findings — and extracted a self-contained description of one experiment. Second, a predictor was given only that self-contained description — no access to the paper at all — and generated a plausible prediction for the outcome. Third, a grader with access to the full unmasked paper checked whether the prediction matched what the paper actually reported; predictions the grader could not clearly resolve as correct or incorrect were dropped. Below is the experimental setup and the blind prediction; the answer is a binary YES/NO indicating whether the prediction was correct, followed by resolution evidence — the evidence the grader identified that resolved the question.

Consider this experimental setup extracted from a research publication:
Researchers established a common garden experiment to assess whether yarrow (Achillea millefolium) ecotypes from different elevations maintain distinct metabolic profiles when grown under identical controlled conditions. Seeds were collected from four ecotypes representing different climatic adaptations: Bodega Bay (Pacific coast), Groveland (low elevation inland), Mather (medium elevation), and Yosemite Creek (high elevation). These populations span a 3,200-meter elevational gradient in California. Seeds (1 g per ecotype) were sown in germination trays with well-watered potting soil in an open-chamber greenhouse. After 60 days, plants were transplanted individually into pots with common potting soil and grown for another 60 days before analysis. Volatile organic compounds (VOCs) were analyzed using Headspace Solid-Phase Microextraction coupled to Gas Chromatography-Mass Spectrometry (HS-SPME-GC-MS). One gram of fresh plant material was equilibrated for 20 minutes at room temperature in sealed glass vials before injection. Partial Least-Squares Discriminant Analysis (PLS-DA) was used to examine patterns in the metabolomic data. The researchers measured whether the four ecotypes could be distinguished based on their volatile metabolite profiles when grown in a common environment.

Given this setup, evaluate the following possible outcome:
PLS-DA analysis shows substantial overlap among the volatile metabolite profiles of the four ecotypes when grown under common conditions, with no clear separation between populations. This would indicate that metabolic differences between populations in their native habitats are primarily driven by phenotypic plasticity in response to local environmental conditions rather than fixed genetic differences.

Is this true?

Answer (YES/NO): NO